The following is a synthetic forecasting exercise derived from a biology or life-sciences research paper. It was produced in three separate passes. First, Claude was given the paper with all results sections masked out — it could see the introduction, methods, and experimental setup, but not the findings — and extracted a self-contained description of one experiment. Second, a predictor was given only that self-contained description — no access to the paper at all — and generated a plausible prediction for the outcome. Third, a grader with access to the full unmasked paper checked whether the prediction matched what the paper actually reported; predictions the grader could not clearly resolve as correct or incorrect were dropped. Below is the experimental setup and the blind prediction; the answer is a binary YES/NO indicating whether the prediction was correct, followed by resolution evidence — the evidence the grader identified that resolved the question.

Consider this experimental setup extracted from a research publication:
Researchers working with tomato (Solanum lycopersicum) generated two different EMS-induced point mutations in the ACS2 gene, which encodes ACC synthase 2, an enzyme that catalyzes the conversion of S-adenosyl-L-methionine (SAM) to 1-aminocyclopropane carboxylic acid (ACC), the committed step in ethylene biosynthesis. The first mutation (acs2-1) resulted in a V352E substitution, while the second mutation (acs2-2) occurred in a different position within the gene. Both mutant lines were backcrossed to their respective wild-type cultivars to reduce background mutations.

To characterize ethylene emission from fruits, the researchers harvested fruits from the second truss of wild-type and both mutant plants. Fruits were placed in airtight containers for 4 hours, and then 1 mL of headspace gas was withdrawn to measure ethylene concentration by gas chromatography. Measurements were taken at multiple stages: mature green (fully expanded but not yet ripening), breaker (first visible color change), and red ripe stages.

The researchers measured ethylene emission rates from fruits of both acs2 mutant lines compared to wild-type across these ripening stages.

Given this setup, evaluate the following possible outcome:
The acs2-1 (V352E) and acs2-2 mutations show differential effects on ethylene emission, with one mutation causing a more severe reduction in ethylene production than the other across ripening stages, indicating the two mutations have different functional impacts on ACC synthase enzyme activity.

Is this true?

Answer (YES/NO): NO